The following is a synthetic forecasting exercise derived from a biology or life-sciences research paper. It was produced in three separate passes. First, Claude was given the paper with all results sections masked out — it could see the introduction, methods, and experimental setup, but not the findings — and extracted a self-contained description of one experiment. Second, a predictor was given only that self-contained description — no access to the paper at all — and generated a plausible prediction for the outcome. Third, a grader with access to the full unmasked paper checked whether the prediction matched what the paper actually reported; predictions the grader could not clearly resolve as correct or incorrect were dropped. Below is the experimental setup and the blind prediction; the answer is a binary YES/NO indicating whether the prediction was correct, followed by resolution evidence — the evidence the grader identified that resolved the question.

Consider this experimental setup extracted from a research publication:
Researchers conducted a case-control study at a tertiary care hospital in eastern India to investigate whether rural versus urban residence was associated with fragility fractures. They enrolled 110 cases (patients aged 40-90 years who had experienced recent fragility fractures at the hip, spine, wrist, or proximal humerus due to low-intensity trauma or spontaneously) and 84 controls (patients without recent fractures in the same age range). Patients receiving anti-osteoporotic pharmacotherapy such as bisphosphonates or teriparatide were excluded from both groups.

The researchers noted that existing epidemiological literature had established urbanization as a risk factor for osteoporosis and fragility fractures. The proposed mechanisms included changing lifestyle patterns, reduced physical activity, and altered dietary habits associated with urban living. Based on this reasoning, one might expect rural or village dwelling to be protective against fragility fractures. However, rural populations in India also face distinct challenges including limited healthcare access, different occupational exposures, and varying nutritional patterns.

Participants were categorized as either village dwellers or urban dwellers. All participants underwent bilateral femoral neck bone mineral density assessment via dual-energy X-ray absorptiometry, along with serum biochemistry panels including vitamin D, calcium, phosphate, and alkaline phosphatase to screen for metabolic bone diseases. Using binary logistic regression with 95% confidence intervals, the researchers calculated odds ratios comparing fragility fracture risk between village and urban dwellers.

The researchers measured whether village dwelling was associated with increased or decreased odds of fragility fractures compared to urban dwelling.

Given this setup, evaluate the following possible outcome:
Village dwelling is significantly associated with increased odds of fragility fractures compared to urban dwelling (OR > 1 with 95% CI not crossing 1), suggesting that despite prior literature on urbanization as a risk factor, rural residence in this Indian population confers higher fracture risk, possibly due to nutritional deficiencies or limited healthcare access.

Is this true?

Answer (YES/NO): YES